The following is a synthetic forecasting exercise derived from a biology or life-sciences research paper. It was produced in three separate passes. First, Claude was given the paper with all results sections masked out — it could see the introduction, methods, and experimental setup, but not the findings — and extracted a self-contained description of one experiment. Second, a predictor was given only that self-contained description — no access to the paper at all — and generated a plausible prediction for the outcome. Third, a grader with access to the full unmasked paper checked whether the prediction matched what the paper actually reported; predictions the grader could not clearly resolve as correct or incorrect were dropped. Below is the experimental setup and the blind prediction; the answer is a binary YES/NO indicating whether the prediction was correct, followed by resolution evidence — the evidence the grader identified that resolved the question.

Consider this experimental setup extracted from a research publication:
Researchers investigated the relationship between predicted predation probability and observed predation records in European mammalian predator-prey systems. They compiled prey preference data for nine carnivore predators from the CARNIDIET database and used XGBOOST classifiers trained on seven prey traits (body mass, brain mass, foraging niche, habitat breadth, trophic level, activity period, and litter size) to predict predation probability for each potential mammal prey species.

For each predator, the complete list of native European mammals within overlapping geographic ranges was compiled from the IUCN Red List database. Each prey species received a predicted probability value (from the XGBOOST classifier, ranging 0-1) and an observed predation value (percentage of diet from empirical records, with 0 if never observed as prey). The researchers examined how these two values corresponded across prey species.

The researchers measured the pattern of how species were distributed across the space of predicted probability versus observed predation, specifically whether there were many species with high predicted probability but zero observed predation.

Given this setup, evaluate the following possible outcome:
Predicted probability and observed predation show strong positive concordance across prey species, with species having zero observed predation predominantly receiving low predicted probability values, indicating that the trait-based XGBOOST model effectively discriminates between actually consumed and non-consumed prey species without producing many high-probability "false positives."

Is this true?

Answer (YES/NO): NO